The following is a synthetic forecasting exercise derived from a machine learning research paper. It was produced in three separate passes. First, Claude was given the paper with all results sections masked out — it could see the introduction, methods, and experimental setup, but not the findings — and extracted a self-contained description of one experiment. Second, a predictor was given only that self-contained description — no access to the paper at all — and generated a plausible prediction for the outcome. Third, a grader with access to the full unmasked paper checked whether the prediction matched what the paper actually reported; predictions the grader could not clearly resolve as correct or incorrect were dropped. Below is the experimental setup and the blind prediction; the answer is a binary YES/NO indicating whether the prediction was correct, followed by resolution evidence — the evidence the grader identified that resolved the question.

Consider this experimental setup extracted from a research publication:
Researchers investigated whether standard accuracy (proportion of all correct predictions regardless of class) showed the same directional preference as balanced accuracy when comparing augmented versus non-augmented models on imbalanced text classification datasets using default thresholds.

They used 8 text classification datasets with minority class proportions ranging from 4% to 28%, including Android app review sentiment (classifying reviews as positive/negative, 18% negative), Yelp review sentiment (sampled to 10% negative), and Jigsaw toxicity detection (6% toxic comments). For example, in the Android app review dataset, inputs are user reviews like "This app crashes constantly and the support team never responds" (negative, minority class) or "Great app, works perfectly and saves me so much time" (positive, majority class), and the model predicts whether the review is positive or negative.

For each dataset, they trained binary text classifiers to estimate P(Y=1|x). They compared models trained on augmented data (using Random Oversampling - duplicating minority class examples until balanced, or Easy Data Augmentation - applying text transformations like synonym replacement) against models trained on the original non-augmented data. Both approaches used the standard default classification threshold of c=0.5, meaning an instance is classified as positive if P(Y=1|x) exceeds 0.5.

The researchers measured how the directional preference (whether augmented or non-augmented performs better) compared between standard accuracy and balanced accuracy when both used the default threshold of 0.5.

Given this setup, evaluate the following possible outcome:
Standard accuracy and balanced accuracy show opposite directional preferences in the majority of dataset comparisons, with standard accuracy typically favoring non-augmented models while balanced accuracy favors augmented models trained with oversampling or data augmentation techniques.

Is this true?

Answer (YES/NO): YES